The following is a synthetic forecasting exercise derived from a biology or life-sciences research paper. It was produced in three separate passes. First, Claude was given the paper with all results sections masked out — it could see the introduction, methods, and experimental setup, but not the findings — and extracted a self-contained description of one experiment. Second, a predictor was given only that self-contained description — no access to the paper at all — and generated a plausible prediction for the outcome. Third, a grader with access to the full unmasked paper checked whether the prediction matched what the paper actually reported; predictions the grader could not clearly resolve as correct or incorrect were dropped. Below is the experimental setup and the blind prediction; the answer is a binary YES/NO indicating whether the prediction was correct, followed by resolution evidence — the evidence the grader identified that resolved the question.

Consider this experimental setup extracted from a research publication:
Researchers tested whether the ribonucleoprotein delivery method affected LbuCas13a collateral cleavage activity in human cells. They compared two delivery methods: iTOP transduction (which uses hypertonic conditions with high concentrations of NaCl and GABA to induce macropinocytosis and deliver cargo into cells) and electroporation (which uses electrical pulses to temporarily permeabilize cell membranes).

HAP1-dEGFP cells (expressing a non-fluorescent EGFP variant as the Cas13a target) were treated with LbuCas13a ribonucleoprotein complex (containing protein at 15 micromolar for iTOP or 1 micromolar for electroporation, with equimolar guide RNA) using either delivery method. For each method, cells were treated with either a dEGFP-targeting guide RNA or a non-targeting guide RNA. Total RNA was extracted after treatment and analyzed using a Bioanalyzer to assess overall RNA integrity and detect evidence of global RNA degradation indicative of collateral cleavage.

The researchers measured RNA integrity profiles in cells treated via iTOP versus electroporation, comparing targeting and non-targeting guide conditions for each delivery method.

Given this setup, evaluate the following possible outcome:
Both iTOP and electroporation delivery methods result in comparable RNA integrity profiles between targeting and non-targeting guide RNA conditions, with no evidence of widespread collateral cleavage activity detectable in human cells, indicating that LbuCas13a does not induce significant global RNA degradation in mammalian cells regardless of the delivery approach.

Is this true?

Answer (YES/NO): NO